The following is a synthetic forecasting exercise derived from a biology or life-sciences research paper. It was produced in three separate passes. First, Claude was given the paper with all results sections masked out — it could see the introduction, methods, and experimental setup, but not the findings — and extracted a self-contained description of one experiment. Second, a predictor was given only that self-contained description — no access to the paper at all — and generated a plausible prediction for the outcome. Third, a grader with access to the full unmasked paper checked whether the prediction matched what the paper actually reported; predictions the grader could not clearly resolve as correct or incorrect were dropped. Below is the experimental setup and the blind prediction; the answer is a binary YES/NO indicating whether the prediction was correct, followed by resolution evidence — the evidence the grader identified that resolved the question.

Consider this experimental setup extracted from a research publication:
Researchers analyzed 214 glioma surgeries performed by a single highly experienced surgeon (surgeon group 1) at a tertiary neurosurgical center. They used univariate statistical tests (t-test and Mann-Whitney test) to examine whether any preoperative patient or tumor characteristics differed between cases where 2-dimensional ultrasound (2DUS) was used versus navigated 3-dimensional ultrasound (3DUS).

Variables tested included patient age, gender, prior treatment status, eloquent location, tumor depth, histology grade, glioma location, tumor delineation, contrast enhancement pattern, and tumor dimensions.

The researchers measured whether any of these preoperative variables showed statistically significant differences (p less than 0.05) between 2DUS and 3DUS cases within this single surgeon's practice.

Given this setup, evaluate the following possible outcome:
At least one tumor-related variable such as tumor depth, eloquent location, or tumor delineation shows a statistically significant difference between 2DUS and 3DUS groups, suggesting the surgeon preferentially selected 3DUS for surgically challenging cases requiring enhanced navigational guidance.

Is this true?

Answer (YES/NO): NO